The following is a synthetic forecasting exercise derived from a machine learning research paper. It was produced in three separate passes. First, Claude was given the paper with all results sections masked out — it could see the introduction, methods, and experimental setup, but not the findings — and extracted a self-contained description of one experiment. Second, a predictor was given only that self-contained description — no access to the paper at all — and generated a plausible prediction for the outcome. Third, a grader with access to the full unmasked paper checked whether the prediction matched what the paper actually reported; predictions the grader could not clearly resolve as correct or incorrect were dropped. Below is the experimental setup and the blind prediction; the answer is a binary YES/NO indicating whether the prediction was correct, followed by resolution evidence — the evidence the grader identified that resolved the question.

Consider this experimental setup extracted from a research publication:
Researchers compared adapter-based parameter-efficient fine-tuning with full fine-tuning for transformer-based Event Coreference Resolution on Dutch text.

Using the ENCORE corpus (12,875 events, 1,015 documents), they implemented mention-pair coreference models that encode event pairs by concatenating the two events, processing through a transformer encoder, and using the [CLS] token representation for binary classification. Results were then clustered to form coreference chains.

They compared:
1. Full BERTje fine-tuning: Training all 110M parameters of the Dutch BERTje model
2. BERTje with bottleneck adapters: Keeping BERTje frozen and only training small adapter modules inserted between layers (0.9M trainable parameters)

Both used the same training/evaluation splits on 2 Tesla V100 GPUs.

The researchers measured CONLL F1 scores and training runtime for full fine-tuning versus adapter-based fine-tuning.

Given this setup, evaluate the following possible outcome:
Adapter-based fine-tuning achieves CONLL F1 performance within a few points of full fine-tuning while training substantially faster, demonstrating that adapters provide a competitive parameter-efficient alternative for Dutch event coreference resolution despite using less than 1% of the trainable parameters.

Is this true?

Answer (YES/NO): NO